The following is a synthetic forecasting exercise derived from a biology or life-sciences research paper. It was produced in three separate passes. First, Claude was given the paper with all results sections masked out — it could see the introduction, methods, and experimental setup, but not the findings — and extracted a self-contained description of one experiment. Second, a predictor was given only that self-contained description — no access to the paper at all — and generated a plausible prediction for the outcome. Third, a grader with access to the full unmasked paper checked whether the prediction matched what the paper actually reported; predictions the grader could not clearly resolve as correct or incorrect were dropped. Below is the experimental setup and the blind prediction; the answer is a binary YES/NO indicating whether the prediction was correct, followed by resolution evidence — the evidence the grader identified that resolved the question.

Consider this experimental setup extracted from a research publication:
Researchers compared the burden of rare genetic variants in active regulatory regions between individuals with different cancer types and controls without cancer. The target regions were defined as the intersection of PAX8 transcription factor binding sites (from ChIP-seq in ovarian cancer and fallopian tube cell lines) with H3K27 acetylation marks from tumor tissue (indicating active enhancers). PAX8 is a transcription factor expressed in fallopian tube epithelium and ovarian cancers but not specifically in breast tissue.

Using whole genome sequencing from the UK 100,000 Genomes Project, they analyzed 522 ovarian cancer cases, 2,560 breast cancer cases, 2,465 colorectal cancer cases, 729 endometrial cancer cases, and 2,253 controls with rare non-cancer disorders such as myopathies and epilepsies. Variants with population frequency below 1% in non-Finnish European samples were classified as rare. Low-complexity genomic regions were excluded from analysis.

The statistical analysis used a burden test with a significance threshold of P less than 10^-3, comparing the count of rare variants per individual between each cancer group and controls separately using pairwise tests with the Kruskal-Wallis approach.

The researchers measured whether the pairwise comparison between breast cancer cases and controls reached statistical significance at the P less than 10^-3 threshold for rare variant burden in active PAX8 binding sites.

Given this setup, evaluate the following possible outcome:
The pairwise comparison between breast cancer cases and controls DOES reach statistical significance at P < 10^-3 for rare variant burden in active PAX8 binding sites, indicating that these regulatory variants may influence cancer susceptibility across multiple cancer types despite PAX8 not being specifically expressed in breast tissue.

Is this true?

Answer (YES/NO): NO